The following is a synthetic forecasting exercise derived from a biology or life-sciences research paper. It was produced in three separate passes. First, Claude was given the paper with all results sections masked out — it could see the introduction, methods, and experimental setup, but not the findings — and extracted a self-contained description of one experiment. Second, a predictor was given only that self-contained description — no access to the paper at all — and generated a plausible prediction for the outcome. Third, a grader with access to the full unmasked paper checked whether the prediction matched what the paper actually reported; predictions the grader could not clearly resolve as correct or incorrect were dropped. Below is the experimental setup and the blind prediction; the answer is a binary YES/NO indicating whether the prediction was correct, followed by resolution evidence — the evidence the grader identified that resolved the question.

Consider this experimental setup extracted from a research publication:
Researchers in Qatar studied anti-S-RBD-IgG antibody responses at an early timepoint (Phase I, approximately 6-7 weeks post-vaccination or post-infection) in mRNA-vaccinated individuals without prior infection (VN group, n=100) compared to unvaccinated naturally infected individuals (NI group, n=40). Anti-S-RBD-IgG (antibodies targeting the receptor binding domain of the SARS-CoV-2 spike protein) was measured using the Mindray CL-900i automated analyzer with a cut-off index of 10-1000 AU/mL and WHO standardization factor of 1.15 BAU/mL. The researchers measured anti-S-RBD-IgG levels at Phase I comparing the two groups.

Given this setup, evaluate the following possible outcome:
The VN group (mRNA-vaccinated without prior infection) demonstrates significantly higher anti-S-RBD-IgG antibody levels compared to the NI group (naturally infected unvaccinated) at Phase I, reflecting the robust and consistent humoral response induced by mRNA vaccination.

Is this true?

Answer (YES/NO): YES